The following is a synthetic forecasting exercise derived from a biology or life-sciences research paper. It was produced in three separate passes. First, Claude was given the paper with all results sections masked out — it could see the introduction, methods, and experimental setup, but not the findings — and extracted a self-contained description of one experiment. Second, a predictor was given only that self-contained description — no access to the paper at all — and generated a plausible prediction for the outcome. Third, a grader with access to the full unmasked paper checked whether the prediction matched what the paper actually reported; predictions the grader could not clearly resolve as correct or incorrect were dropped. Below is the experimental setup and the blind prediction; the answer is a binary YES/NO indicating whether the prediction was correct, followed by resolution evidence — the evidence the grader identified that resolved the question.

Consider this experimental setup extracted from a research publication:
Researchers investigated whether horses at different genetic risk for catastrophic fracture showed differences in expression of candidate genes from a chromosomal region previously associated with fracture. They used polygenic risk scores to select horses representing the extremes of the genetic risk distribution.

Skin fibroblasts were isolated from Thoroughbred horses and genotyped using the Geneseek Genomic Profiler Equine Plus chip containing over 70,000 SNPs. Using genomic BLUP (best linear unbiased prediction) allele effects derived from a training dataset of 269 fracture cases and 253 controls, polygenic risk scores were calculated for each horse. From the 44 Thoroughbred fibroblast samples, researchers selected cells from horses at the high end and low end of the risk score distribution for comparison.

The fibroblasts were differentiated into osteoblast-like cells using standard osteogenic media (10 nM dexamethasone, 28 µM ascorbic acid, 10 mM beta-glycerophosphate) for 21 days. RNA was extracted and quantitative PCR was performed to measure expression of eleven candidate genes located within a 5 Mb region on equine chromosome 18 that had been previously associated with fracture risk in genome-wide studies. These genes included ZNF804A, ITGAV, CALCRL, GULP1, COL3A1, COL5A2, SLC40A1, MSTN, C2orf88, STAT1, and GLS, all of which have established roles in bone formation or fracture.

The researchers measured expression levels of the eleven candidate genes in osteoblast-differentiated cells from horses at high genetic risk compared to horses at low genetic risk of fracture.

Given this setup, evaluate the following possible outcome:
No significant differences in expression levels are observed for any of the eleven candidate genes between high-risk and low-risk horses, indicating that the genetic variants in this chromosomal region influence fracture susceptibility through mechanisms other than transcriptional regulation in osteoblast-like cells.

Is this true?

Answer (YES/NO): NO